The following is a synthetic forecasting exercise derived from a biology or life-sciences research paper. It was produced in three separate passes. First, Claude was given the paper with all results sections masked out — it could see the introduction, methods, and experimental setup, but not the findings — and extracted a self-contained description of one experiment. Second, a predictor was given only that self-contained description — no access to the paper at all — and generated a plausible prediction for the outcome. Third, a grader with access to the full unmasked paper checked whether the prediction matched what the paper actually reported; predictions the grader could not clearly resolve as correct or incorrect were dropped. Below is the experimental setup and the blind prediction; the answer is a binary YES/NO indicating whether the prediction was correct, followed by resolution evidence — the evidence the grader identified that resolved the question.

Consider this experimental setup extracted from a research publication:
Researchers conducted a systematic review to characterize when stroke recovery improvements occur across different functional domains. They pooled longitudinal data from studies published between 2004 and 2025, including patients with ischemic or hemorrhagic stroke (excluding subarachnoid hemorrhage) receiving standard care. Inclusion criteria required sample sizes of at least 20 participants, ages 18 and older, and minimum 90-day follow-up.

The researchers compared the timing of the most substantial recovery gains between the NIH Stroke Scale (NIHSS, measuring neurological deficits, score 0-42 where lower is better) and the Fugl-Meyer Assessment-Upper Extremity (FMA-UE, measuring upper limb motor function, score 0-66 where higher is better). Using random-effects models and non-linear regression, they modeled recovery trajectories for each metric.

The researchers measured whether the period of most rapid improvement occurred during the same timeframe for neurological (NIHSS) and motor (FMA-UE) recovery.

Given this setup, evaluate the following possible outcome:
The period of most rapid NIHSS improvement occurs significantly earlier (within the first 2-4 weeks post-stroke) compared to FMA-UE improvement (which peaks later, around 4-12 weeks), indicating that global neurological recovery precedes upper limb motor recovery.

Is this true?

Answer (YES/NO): NO